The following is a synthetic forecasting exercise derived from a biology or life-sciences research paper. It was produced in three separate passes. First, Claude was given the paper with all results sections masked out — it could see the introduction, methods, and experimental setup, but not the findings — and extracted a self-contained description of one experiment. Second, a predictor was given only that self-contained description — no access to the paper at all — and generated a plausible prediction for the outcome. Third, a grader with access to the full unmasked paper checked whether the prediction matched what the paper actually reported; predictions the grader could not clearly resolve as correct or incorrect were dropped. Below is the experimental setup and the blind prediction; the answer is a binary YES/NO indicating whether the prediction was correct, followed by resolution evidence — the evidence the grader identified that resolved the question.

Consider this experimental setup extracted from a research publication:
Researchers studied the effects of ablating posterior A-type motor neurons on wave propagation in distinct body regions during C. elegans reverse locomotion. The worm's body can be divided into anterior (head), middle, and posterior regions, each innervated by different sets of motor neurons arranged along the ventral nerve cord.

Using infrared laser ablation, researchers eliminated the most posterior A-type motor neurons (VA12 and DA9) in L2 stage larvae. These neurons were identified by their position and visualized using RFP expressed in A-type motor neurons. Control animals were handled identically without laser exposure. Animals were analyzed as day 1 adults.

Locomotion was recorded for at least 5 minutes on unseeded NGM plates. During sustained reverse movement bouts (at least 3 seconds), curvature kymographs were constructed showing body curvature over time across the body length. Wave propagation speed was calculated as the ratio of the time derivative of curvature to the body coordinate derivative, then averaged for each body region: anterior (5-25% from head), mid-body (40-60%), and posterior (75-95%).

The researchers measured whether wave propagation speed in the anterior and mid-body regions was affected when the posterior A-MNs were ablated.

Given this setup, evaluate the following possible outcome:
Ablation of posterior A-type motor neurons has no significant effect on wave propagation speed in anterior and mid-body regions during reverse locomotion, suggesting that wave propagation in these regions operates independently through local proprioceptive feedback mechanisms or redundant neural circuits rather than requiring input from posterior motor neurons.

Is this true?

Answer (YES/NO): YES